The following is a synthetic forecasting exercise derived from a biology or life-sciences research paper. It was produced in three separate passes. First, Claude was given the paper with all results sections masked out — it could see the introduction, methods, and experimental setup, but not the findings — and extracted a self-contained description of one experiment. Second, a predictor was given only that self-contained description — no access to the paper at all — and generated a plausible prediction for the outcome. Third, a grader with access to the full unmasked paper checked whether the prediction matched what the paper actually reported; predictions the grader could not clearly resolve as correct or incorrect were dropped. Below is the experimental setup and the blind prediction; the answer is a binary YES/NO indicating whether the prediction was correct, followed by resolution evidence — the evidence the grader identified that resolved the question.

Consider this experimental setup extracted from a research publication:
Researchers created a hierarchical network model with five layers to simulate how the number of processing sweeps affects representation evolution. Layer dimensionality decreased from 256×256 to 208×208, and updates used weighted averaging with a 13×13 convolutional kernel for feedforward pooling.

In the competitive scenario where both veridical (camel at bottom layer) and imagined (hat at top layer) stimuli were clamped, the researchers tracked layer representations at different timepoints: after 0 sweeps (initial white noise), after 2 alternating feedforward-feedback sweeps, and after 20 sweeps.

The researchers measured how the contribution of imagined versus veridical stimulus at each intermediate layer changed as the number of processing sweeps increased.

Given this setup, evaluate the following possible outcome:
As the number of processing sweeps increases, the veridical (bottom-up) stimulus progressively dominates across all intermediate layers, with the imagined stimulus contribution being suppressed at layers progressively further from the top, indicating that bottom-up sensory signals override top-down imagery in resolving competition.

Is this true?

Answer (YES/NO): NO